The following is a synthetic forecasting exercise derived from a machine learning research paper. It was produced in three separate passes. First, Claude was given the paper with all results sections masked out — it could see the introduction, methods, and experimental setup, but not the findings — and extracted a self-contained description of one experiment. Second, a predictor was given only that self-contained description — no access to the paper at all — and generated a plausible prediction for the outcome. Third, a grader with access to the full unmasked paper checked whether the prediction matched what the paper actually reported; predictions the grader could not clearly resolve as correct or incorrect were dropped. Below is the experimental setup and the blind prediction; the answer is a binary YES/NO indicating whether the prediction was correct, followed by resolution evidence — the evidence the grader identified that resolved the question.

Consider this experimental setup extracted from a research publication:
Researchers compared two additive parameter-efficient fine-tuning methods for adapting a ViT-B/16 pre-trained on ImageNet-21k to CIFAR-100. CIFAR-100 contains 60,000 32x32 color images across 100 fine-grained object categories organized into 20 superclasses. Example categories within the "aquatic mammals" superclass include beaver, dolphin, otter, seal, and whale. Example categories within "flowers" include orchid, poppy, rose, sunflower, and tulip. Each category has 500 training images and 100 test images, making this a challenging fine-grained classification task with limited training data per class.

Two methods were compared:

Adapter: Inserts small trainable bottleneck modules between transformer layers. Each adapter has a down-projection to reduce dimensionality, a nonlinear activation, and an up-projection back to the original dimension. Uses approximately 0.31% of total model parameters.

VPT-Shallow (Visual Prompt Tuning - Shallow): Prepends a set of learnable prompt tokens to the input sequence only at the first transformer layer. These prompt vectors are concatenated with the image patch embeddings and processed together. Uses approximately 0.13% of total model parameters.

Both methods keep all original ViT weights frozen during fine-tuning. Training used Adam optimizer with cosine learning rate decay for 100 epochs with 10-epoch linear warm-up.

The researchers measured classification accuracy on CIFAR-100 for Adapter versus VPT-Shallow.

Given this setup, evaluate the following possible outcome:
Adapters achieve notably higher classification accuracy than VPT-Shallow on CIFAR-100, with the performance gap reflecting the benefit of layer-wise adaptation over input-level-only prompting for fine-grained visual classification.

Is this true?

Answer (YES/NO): NO